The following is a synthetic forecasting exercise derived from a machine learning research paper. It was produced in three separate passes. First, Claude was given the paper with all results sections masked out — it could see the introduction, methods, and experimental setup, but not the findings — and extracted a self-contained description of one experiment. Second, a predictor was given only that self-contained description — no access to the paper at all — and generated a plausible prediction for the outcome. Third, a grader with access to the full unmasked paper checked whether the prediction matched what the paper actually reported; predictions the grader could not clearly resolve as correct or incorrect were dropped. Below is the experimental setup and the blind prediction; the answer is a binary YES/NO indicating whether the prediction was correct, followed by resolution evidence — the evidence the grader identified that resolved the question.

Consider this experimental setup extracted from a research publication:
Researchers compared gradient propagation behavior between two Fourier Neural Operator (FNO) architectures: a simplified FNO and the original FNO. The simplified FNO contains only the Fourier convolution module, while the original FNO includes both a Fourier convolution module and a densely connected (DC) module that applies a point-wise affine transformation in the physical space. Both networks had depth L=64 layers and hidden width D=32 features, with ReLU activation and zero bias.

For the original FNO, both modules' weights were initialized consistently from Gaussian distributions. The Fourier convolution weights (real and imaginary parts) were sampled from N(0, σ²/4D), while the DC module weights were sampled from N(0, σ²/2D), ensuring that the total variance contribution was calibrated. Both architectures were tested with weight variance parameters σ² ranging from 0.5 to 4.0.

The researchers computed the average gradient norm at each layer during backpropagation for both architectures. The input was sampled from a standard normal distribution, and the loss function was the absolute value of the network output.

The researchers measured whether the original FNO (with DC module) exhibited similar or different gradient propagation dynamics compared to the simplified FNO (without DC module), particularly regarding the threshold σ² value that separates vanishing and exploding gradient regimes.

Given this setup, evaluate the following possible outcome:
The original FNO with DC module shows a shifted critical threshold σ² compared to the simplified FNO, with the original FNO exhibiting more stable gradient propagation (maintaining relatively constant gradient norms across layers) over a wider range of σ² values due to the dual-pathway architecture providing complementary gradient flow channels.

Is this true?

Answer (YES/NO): NO